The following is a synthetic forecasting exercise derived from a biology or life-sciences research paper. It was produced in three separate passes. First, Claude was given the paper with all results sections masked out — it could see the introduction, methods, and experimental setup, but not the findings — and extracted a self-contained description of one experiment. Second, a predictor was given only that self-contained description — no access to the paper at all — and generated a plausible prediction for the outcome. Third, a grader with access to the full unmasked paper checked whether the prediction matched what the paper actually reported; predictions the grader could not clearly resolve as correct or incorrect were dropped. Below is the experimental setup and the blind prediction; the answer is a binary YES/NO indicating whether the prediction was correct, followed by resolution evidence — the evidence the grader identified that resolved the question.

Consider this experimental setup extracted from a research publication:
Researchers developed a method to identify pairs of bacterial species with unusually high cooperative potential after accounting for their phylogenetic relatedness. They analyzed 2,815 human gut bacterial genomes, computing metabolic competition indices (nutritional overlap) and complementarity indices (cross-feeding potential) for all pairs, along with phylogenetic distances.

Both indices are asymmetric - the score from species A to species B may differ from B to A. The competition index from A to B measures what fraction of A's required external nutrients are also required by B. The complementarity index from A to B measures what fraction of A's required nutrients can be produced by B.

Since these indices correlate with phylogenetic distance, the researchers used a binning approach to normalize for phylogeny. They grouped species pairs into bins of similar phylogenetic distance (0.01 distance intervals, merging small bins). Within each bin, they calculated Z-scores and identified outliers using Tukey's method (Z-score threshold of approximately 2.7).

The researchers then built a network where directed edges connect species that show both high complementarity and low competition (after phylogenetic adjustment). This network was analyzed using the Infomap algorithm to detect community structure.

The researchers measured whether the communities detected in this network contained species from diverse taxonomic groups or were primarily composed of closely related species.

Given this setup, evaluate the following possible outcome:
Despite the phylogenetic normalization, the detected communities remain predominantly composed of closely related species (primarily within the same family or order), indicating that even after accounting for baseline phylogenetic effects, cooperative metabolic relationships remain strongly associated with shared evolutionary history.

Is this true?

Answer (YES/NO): NO